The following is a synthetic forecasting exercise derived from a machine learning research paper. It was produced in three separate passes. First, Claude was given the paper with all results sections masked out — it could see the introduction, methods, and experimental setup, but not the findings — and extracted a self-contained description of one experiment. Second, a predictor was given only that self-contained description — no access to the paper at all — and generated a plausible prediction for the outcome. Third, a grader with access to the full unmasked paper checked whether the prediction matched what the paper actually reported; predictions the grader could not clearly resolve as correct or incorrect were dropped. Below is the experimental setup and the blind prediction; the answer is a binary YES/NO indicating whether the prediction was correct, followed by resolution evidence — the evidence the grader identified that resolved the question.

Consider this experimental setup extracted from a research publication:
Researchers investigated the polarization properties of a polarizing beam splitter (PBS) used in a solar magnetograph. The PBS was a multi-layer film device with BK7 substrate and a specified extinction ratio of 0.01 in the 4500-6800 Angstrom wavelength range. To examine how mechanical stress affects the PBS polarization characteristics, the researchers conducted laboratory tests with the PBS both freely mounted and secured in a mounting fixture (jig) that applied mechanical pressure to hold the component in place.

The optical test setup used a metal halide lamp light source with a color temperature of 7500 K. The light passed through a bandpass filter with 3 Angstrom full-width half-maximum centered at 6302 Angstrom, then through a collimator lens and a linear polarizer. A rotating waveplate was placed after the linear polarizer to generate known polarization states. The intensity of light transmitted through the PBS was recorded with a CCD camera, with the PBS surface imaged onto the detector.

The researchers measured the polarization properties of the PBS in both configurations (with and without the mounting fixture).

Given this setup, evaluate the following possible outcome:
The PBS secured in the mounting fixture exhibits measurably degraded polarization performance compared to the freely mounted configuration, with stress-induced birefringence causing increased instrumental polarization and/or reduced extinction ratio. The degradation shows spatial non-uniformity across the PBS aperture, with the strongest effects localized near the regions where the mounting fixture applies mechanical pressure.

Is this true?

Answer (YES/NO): NO